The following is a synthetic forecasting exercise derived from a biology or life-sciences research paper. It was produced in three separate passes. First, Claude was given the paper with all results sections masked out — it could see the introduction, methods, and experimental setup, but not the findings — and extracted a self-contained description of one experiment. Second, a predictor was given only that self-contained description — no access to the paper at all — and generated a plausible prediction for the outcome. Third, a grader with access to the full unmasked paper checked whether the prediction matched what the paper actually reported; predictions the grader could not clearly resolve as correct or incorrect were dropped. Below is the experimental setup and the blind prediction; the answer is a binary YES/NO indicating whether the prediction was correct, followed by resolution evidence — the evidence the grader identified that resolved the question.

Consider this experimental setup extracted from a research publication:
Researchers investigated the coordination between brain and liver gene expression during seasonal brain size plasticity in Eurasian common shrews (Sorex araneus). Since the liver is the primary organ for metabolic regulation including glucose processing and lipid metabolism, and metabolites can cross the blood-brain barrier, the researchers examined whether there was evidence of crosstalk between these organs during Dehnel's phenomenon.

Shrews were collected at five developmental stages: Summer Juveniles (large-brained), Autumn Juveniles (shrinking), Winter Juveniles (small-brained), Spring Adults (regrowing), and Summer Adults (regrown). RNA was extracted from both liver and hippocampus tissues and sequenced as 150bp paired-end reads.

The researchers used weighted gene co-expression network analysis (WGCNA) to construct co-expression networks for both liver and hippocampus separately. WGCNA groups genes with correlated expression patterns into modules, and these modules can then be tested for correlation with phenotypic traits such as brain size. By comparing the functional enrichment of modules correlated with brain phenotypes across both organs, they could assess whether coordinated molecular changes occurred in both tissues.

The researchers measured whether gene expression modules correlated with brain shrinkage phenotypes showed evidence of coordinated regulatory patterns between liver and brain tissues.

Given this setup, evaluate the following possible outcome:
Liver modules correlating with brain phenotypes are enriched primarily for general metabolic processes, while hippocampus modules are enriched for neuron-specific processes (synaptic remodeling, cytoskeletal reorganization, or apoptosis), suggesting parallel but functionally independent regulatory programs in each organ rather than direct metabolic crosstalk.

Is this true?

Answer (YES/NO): NO